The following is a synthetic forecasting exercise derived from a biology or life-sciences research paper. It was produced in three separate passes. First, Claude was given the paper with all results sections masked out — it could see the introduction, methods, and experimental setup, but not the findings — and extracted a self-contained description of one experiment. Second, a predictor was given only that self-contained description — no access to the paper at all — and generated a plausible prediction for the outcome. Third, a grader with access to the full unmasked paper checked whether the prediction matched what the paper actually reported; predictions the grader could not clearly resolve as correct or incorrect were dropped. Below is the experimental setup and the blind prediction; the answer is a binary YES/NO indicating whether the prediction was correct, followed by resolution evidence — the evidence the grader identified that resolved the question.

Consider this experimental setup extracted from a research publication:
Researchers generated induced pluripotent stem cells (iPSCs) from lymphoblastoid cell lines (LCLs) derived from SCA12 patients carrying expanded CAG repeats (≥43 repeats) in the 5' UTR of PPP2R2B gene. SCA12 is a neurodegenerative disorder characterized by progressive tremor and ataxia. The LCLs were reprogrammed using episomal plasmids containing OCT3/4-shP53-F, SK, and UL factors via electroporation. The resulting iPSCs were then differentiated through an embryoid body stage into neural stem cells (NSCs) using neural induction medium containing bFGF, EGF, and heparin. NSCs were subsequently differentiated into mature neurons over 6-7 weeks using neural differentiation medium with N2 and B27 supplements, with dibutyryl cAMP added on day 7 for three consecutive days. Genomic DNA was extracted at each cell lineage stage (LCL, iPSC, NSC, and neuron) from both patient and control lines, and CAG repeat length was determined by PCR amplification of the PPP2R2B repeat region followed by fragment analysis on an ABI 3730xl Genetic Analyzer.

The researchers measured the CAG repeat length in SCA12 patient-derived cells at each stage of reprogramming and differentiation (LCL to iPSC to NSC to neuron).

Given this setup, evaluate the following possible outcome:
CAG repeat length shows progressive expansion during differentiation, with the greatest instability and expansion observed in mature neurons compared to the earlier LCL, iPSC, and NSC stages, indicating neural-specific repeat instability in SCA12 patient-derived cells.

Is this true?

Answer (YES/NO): NO